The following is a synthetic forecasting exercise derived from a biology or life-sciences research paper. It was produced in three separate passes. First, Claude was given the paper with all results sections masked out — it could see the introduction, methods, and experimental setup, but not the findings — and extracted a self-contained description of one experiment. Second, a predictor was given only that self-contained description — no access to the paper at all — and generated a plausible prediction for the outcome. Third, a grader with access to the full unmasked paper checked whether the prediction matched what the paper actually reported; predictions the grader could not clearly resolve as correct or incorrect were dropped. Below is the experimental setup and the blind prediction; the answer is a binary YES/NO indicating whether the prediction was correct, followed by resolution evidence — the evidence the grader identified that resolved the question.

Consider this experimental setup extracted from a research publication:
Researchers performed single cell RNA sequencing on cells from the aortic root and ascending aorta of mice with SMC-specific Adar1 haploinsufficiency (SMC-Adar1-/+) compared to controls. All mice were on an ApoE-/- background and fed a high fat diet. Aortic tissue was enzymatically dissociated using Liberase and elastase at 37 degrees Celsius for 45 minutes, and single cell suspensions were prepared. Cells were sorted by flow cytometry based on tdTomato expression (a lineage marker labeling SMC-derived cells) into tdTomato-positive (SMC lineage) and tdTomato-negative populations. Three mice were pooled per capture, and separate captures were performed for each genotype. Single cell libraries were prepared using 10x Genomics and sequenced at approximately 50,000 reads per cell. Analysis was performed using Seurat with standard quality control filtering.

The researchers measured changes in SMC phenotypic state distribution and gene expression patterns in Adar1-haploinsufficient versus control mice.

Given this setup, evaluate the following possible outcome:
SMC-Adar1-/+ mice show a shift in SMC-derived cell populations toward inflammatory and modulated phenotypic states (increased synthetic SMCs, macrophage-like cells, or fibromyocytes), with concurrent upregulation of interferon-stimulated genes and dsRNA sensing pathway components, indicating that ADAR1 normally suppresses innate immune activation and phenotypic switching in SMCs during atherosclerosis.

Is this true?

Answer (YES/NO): YES